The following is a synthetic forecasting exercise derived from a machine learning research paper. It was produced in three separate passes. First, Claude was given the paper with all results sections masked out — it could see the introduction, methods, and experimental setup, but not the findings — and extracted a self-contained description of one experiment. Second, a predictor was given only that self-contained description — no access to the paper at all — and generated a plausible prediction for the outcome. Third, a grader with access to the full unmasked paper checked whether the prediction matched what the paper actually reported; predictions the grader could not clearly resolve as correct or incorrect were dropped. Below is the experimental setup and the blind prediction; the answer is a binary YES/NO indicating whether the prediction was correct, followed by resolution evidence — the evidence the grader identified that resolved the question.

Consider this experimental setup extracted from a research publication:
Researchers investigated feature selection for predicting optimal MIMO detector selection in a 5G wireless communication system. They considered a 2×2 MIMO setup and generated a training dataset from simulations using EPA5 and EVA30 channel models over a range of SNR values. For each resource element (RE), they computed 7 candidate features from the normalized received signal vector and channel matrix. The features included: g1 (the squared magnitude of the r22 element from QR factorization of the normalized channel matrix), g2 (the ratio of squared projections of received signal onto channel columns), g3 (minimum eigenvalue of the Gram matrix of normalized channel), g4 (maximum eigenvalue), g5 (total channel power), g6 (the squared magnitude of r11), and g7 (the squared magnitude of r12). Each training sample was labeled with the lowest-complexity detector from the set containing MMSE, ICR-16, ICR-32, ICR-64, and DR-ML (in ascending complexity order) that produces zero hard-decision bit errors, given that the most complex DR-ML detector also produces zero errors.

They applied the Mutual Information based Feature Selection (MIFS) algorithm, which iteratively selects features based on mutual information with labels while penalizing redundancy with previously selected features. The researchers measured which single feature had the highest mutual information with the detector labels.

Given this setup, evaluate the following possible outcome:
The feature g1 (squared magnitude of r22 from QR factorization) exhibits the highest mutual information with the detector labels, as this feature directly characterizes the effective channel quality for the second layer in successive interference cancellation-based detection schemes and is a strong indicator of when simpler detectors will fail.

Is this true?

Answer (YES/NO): YES